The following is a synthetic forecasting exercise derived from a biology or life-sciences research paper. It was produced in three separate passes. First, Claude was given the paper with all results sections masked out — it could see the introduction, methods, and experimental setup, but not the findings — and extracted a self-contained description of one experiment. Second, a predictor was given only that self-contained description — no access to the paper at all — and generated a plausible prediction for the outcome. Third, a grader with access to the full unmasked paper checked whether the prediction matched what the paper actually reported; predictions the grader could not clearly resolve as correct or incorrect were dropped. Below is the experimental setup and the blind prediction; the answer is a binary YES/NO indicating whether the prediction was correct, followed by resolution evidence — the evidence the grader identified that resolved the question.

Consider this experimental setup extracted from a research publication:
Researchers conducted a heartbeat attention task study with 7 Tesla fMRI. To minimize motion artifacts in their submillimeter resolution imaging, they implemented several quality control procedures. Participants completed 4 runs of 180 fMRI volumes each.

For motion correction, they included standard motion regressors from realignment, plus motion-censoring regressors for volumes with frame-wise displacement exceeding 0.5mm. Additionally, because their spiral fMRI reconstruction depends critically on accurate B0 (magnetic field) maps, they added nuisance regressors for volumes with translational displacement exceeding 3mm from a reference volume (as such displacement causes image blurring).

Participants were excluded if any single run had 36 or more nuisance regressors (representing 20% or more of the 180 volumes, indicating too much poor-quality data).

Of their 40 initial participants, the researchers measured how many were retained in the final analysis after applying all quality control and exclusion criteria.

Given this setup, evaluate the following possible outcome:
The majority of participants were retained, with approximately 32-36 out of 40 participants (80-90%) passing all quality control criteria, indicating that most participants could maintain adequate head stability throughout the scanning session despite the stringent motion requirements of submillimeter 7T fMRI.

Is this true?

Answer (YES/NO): NO